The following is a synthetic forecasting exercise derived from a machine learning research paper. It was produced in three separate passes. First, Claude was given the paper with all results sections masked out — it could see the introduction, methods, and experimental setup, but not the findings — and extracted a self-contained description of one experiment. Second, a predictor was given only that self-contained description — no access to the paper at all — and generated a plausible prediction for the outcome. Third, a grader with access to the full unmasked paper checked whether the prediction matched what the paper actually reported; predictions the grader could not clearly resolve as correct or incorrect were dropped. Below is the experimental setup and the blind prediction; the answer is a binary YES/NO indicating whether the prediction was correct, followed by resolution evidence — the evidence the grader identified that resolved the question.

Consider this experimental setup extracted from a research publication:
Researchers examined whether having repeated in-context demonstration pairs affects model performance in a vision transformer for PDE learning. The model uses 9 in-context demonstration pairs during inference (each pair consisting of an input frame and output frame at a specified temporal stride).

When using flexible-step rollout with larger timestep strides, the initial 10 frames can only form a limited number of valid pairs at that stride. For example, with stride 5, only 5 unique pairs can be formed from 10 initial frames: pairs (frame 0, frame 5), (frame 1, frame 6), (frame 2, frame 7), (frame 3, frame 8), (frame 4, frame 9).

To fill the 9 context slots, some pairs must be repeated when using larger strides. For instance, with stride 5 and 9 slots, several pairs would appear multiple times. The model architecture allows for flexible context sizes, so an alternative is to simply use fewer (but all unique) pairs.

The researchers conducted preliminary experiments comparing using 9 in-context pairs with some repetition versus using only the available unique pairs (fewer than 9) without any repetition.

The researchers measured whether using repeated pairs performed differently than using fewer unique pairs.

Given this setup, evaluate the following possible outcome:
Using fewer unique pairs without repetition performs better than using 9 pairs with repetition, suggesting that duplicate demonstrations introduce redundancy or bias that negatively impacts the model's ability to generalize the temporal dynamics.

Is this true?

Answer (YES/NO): NO